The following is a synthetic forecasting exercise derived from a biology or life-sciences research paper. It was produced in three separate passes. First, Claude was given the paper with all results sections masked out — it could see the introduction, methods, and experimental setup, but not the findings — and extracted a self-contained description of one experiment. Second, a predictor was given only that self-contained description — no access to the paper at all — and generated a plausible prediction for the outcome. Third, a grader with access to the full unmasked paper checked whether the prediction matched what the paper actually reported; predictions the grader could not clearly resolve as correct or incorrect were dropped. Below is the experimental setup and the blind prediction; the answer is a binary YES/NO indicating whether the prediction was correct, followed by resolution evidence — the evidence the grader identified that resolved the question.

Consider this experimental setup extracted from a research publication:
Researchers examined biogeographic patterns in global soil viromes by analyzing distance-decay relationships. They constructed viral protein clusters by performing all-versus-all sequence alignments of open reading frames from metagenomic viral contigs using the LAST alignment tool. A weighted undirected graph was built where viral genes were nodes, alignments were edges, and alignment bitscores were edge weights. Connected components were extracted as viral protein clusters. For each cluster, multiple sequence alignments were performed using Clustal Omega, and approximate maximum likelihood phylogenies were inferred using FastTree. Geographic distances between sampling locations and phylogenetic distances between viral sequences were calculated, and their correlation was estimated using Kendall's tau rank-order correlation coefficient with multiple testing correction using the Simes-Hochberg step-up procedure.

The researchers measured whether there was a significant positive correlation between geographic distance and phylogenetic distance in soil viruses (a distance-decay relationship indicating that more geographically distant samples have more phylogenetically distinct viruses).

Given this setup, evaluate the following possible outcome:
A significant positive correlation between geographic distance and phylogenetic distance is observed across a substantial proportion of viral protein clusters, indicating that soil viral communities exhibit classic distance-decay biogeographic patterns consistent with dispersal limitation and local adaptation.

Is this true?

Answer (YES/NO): YES